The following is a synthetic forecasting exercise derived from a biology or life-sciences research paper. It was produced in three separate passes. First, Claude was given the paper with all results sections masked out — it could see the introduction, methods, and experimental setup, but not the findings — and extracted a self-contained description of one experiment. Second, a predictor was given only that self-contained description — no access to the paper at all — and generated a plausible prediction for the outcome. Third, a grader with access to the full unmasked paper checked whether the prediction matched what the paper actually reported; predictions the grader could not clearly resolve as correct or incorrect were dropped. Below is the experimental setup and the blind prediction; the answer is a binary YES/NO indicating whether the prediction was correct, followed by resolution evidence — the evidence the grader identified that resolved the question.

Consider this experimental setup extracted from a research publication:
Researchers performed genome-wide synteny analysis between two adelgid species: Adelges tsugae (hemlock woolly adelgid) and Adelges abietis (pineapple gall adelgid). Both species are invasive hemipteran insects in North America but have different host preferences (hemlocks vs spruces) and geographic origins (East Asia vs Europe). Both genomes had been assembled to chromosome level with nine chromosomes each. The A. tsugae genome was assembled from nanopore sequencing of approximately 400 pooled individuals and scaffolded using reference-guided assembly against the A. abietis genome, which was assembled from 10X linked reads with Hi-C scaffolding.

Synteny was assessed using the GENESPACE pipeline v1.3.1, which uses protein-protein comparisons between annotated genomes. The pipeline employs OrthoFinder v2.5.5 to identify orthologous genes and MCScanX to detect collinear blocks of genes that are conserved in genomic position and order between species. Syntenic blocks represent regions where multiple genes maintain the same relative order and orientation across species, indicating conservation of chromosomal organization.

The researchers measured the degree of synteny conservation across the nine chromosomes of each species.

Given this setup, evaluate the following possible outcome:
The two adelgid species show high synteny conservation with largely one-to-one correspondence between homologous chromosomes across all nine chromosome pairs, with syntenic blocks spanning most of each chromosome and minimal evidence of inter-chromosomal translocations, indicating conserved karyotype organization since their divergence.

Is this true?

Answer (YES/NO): YES